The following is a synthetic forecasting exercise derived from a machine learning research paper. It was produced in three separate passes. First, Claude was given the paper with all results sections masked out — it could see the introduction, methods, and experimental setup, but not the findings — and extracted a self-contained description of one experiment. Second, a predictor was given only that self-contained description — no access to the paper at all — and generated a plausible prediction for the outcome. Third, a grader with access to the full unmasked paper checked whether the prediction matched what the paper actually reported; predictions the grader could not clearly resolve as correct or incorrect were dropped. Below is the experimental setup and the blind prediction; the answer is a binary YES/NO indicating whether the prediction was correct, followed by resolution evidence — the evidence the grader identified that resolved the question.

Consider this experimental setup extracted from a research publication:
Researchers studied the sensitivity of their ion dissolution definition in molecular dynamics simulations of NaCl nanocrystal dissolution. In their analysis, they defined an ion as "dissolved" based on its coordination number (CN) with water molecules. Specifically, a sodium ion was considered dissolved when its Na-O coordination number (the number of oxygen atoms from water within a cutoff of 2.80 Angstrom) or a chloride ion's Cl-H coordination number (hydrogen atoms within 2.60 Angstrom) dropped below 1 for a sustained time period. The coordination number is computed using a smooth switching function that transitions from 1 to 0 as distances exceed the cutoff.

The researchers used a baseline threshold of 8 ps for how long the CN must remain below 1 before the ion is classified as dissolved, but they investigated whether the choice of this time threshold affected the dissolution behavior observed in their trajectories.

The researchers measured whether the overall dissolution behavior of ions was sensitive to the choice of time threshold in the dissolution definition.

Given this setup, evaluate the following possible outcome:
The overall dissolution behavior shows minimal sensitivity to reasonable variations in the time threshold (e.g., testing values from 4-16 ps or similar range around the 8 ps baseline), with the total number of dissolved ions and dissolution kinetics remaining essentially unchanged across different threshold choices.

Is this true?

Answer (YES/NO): YES